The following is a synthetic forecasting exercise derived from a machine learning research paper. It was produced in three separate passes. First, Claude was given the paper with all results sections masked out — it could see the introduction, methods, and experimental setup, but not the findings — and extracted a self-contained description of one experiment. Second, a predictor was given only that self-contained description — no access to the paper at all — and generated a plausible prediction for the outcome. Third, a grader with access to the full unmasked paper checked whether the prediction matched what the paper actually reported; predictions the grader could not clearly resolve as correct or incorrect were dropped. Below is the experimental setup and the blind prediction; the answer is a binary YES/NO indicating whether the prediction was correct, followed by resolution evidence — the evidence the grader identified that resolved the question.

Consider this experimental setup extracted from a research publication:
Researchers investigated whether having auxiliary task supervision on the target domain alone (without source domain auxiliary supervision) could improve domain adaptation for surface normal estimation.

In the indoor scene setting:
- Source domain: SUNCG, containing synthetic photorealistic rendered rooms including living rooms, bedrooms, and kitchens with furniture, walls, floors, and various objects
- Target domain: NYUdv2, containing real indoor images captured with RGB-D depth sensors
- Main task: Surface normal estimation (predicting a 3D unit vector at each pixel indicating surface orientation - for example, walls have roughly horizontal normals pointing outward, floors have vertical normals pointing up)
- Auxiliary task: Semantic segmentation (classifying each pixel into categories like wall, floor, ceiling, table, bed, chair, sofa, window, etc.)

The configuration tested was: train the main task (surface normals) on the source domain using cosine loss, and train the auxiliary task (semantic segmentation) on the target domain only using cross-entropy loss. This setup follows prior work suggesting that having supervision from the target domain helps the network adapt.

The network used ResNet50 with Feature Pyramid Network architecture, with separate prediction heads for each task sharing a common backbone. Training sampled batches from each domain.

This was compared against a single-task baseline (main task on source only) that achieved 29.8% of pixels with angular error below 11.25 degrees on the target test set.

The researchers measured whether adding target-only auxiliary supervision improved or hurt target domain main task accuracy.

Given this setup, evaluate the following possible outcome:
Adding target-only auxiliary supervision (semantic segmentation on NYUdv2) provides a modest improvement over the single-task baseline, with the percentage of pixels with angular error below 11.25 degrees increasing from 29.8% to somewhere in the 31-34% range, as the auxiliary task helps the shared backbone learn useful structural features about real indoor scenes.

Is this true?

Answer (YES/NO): NO